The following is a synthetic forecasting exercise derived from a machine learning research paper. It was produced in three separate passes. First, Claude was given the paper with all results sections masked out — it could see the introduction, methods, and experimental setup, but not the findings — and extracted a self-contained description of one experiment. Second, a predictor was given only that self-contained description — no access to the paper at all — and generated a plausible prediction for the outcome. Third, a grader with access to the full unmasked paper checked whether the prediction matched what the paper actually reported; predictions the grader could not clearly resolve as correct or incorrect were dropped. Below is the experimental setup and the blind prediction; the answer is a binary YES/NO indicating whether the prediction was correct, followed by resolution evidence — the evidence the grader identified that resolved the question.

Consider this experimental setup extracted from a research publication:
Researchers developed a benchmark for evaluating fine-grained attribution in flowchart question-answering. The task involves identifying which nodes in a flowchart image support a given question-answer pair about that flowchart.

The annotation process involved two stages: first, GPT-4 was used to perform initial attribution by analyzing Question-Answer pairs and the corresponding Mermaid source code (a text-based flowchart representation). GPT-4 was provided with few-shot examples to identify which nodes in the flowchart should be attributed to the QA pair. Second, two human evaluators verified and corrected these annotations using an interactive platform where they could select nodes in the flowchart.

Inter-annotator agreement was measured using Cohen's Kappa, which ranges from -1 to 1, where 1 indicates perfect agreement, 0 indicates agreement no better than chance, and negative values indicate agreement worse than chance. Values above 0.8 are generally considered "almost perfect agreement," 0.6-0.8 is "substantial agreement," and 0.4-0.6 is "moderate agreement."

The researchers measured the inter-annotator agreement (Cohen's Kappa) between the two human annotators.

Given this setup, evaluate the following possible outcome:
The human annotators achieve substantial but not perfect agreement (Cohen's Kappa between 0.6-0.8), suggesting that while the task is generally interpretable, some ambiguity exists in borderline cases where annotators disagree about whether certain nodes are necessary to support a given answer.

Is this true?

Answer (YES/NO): NO